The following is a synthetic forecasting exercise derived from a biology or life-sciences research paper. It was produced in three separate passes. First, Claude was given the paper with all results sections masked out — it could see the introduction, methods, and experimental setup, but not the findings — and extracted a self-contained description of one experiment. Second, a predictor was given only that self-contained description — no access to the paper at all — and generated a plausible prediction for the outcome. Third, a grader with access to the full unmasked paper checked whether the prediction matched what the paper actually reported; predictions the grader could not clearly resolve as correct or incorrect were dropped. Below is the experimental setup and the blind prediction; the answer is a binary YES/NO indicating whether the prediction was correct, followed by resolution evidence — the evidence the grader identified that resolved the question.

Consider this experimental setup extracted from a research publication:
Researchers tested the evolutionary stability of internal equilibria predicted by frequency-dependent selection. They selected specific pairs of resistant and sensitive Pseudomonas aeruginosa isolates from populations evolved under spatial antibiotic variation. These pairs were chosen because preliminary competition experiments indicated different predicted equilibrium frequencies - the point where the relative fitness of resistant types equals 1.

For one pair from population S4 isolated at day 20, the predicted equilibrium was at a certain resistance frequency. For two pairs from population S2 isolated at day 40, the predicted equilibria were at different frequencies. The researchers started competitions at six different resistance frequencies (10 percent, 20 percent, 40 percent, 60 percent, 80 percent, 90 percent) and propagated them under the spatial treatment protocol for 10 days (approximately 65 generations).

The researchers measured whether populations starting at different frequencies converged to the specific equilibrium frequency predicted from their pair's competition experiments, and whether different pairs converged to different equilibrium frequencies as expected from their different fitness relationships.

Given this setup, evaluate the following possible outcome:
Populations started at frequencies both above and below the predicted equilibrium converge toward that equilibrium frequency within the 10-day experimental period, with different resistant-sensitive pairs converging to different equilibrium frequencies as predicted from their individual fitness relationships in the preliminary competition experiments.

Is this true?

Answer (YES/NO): YES